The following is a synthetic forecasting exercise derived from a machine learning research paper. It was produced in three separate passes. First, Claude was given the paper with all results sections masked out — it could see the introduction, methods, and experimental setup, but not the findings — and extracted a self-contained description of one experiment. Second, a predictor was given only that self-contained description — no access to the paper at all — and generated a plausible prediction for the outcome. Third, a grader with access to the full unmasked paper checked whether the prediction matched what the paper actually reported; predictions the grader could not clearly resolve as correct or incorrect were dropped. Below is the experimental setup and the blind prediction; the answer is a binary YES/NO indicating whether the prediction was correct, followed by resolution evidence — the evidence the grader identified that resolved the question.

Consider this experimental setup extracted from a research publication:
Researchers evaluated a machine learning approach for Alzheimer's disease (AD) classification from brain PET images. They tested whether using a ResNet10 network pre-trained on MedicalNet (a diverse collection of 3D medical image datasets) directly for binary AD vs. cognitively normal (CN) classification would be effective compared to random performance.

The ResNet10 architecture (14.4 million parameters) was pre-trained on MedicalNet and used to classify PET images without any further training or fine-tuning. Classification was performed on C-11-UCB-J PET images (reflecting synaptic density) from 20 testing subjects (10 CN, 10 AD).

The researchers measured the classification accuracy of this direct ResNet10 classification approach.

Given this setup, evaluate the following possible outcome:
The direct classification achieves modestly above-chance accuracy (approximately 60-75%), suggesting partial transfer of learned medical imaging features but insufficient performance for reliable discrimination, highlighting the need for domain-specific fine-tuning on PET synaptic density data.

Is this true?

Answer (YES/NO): NO